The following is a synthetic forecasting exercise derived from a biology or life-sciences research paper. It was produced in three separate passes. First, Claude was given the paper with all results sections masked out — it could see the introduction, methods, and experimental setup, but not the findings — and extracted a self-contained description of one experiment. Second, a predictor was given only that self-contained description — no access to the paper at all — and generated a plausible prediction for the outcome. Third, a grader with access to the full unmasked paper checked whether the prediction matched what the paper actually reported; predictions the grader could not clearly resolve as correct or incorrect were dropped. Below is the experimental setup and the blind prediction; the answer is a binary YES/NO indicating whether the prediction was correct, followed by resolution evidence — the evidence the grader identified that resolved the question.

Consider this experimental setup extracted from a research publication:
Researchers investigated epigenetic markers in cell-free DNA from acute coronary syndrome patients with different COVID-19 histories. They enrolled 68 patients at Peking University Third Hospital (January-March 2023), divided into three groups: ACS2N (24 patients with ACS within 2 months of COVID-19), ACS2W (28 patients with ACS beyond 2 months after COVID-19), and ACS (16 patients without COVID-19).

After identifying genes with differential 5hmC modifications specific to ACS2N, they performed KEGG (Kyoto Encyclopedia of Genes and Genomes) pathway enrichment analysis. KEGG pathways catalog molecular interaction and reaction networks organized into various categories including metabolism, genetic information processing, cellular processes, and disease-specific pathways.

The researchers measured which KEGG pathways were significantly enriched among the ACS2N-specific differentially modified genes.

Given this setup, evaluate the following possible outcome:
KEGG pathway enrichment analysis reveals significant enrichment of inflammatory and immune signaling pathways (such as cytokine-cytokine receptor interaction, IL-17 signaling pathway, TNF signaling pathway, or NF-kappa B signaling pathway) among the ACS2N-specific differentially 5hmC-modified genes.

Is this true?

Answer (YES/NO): NO